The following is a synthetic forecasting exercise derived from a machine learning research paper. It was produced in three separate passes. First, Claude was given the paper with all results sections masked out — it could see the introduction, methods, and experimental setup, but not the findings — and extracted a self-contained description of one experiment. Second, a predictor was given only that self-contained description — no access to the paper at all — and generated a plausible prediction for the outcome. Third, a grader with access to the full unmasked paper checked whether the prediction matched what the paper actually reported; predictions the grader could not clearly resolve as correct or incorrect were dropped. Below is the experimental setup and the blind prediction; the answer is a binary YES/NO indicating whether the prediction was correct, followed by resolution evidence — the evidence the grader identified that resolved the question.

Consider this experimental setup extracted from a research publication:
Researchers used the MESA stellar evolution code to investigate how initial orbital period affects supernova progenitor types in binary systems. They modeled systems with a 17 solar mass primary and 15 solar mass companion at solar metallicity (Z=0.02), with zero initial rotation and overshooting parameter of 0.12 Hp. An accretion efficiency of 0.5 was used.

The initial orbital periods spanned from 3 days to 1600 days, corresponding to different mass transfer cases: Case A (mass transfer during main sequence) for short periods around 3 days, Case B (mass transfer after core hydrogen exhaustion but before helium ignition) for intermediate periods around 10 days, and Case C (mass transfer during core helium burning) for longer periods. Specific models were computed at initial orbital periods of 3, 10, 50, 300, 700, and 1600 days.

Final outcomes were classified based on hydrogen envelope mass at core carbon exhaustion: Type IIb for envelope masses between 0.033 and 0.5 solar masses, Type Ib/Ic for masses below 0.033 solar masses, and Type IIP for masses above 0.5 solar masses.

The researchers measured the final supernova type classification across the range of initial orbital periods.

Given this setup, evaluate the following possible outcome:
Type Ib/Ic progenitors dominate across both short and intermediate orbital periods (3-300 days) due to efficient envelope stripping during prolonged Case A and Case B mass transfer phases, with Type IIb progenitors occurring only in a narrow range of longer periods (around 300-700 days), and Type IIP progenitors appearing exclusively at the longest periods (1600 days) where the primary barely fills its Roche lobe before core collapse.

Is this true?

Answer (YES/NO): NO